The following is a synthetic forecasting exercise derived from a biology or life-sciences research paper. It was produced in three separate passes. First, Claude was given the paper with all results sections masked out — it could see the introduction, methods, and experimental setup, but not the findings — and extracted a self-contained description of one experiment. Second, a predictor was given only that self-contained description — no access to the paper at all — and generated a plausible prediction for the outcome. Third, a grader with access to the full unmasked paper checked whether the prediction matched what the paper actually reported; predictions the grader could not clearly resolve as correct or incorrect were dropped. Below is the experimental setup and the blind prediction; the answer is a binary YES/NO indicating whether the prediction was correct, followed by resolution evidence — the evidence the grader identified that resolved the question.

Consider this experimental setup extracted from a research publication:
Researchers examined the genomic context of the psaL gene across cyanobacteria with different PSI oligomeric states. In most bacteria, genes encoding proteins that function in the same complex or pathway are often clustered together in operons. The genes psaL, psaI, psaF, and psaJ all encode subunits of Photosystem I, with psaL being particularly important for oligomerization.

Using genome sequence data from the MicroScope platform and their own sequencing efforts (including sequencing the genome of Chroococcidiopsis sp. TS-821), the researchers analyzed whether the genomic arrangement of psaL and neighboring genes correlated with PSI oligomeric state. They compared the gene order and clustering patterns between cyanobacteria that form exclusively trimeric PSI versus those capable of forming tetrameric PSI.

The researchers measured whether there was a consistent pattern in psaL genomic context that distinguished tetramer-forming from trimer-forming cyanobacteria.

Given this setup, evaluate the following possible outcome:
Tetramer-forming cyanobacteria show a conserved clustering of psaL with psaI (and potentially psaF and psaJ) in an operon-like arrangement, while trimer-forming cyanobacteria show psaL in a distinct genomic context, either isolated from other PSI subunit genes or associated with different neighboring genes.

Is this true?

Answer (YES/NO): NO